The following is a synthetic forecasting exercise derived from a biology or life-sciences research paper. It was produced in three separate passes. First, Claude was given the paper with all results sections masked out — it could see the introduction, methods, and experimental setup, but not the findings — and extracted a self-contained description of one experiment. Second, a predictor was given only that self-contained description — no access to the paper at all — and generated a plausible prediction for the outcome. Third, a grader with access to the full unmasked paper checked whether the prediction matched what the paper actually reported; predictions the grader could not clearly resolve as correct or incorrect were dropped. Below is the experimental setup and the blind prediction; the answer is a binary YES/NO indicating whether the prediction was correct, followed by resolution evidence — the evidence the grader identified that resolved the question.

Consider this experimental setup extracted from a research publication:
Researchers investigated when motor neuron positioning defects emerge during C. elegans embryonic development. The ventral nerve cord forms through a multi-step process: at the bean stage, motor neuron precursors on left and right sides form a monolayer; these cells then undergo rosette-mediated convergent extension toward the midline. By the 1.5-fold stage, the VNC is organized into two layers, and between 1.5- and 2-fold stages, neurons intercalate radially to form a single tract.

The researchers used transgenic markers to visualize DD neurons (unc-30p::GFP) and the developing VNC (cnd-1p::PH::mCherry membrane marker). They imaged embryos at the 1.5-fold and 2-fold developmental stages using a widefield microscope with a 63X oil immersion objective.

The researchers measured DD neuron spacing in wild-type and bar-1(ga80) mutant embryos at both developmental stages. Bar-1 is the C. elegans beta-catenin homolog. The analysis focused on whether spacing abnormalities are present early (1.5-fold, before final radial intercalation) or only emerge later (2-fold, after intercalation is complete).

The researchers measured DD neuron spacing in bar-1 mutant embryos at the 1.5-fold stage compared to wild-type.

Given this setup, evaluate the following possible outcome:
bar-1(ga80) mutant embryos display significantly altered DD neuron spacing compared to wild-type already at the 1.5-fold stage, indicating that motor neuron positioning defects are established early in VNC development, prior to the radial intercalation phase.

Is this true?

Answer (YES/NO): NO